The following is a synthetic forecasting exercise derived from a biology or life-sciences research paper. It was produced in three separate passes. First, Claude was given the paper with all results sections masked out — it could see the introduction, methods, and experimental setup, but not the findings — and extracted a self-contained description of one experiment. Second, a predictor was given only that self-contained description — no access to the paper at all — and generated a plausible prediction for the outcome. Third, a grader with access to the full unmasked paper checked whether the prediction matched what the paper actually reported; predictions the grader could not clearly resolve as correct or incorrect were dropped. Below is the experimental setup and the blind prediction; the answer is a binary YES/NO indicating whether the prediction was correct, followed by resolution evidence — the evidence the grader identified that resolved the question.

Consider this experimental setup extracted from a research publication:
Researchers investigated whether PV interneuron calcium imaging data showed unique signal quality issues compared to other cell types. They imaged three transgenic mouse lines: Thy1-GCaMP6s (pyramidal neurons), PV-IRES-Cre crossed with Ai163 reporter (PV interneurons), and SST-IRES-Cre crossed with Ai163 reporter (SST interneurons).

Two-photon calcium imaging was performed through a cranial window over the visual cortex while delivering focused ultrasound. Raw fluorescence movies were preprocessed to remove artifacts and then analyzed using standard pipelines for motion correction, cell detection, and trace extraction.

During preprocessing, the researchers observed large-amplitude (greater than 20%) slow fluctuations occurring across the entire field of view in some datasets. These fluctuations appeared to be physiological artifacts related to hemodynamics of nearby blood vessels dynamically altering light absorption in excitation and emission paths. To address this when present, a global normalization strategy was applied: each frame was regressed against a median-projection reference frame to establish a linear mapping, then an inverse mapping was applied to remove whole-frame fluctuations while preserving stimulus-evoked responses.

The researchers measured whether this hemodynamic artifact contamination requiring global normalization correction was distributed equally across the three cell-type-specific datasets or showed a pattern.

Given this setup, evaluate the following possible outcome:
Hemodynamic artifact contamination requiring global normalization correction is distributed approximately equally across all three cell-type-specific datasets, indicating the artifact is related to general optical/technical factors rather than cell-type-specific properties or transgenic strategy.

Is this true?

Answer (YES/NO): NO